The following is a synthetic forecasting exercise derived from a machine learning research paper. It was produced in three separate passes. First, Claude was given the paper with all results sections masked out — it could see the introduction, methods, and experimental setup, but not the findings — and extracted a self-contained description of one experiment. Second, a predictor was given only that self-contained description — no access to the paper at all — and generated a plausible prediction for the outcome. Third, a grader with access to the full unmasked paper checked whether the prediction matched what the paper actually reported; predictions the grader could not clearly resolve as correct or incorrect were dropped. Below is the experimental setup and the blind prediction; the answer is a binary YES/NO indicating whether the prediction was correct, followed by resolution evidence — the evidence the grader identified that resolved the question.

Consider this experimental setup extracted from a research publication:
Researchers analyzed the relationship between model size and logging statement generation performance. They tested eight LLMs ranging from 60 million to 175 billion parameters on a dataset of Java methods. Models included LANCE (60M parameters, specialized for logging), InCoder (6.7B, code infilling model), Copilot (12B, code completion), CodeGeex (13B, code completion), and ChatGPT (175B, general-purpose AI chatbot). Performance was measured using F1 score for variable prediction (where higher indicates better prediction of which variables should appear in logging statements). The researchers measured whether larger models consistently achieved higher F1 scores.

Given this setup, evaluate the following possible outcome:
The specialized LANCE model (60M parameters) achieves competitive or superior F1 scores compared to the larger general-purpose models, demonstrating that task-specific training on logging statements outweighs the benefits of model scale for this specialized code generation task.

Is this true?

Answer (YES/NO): NO